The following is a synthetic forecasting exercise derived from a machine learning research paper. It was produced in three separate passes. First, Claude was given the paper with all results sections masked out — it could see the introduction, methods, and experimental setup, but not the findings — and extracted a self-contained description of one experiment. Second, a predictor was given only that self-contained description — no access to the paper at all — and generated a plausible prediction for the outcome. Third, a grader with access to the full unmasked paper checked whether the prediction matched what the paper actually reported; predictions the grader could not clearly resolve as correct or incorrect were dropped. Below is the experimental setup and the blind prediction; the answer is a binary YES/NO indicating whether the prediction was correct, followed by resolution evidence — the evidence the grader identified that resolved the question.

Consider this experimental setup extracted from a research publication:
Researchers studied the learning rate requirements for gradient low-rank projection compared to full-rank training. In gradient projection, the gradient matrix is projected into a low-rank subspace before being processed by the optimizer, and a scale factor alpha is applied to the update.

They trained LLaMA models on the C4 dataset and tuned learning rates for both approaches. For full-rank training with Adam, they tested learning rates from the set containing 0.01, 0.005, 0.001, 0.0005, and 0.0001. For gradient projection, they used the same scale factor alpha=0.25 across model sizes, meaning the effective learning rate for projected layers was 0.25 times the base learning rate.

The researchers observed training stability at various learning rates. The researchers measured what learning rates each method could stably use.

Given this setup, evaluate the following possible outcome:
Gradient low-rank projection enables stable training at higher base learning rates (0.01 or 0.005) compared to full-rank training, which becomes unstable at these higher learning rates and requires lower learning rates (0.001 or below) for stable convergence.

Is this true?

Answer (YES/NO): YES